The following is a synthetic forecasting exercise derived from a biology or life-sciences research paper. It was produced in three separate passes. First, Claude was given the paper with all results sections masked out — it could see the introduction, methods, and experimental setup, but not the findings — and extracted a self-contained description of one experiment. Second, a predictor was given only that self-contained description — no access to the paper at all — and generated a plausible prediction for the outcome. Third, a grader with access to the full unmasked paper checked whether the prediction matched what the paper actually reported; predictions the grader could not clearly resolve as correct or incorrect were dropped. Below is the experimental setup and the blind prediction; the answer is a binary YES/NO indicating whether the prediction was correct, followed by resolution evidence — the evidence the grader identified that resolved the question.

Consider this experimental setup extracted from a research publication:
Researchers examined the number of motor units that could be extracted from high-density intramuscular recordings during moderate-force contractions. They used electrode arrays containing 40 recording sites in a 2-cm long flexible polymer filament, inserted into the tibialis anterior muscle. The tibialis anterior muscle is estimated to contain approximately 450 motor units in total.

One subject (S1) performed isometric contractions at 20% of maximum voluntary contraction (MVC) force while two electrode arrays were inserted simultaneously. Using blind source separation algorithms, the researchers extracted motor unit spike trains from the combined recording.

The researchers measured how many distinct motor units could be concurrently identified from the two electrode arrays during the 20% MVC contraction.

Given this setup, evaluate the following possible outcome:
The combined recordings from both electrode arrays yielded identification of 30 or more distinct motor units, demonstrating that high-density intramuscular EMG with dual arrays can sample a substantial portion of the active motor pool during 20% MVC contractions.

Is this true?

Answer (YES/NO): YES